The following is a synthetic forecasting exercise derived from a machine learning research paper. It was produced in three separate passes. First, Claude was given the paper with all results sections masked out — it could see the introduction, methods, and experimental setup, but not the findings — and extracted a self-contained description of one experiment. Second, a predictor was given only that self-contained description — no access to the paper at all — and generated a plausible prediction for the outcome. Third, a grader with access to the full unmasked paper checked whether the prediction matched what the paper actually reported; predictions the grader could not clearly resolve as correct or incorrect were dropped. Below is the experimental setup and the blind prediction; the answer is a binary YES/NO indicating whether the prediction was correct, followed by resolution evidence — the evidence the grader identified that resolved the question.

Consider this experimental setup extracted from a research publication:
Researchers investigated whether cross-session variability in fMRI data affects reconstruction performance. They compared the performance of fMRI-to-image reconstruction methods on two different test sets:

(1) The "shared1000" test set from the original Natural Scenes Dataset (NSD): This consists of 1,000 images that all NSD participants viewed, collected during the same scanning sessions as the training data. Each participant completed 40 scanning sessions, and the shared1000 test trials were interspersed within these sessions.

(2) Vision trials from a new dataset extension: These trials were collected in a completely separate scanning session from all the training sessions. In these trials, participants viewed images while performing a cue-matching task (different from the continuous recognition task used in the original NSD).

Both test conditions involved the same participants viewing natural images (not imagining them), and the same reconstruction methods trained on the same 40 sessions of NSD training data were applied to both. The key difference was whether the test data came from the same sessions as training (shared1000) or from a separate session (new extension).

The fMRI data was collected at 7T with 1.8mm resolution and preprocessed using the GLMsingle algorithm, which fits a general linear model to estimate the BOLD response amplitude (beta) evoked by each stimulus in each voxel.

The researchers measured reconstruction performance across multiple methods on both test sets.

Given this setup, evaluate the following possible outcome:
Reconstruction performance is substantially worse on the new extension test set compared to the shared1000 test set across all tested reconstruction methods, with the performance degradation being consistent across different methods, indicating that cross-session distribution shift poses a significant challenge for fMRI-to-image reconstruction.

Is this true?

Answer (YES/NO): NO